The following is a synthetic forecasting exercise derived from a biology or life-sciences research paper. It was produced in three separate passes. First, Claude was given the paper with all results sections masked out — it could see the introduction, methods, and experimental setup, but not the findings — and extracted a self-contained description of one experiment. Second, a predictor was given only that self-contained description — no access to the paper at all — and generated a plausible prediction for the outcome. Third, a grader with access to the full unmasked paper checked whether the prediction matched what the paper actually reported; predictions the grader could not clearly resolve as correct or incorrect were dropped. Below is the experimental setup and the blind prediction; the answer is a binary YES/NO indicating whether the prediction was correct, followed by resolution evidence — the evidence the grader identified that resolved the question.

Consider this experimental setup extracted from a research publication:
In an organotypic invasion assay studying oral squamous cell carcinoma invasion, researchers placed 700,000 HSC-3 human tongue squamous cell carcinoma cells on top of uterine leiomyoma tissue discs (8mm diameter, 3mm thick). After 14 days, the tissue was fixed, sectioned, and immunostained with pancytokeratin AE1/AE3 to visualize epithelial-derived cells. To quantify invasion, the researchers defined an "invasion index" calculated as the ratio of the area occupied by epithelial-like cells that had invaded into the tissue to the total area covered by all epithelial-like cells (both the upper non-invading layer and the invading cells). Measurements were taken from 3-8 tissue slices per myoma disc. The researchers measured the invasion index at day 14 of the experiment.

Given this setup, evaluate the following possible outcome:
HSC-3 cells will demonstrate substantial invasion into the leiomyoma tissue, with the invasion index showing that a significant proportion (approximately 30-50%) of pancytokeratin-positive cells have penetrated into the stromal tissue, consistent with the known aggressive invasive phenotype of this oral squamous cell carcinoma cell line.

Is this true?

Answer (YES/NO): NO